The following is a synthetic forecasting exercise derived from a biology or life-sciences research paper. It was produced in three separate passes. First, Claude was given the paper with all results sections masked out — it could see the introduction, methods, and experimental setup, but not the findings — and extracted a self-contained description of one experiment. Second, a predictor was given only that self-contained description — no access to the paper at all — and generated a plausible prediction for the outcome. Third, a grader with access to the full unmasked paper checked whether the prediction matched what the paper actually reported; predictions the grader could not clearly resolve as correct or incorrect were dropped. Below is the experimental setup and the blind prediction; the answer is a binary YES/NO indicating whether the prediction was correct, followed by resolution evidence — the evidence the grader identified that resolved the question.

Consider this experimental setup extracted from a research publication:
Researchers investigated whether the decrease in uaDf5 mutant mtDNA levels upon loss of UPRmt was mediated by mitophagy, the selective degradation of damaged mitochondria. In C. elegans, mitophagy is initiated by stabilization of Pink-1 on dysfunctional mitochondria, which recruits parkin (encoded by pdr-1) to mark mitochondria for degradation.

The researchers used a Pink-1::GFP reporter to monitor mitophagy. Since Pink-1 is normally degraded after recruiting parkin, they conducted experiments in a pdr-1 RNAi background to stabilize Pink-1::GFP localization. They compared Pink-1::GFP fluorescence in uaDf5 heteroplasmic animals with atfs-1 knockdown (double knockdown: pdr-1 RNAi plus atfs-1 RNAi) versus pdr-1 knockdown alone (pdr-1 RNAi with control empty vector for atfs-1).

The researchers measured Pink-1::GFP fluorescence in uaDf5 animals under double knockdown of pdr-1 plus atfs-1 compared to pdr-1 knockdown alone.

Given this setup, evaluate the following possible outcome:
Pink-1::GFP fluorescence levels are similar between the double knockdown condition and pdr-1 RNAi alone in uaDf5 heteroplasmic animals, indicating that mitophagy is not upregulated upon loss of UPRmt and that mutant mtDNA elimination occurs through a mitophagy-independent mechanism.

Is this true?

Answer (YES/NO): NO